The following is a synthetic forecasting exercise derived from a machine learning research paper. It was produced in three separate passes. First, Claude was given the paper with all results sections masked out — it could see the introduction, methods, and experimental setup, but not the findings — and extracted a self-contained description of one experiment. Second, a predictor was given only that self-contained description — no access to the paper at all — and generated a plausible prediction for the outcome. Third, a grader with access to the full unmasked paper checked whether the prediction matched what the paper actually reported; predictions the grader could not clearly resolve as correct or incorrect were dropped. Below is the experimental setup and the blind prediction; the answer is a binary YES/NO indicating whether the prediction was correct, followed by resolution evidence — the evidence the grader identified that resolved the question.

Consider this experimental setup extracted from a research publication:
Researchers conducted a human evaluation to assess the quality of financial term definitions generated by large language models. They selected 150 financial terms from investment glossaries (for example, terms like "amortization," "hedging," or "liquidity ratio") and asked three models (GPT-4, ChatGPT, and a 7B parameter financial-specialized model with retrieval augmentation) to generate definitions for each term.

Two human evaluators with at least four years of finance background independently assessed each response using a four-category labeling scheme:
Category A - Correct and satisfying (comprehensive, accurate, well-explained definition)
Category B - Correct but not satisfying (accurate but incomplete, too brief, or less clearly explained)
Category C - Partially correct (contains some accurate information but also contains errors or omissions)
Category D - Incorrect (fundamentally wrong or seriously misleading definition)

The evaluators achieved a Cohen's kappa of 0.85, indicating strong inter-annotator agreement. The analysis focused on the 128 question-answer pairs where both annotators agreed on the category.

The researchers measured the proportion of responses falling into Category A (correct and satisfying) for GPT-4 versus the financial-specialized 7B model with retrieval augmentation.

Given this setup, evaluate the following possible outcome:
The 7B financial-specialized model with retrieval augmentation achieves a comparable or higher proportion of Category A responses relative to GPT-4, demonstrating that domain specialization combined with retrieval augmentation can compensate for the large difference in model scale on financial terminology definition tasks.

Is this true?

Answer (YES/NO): NO